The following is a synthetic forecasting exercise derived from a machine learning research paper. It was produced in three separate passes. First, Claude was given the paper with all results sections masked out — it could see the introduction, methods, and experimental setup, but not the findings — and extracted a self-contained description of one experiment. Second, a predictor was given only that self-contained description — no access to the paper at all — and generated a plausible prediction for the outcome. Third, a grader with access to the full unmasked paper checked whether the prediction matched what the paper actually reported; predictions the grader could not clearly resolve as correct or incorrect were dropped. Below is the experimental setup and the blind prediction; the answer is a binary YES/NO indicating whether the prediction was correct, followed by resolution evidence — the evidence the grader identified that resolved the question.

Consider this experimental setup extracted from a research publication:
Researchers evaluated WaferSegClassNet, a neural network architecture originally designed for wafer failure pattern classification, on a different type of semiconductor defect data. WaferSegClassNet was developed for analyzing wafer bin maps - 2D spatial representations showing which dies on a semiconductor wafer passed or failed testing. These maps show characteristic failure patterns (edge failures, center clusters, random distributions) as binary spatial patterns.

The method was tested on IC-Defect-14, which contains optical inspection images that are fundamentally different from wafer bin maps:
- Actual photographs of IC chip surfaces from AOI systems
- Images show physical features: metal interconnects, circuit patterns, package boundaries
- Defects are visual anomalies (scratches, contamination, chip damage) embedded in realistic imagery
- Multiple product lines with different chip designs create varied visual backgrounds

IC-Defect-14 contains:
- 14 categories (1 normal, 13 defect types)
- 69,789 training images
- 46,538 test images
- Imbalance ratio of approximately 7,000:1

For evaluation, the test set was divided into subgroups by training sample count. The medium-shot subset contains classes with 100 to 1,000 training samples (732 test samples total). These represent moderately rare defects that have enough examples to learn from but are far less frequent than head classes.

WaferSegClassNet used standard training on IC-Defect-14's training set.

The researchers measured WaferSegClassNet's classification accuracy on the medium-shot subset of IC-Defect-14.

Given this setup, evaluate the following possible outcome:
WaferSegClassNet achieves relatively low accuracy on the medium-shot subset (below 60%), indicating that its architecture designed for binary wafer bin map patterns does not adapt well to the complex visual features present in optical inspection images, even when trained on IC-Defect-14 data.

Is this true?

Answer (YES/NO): YES